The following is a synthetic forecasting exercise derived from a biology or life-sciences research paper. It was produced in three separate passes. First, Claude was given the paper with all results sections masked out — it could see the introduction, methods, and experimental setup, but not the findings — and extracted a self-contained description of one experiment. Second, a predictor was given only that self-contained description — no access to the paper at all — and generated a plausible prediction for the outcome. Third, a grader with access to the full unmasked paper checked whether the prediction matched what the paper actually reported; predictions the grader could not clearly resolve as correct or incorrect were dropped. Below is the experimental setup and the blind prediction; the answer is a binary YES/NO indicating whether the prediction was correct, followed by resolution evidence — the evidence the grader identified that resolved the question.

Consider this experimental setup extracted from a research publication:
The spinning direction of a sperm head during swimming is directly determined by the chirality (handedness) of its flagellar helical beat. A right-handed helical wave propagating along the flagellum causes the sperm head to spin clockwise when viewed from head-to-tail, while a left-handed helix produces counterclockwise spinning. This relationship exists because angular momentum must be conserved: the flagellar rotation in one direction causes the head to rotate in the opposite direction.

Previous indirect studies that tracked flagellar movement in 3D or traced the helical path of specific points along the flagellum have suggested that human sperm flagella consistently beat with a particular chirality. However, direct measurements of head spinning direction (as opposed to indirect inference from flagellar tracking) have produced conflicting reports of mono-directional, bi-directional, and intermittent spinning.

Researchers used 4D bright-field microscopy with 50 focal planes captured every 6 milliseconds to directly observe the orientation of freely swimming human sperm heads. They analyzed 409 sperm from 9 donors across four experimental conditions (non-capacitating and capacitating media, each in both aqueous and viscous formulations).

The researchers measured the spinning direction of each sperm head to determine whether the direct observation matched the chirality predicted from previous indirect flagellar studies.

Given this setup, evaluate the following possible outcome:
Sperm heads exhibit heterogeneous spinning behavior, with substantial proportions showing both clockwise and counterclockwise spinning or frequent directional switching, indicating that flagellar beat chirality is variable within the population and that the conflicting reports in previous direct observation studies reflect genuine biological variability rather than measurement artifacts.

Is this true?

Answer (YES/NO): NO